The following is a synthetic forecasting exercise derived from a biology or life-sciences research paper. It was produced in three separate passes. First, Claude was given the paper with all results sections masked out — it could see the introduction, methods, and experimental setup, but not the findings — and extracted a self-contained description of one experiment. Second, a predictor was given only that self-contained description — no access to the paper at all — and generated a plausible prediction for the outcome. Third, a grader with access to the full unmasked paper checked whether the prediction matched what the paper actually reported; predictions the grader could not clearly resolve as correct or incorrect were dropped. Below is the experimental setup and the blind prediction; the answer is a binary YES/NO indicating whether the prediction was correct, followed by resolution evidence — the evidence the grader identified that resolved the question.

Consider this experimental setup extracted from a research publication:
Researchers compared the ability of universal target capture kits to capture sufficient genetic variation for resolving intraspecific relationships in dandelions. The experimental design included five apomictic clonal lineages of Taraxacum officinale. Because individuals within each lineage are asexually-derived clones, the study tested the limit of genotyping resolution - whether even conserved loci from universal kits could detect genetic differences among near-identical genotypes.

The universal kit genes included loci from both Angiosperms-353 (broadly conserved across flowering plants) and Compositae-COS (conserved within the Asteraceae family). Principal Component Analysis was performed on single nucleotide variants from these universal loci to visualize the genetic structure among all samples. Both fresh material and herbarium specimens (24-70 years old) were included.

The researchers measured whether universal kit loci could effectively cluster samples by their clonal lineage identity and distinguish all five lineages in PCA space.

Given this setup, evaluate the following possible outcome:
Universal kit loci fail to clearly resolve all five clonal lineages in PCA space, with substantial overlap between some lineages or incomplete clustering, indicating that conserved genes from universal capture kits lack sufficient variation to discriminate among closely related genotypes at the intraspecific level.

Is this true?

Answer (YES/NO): NO